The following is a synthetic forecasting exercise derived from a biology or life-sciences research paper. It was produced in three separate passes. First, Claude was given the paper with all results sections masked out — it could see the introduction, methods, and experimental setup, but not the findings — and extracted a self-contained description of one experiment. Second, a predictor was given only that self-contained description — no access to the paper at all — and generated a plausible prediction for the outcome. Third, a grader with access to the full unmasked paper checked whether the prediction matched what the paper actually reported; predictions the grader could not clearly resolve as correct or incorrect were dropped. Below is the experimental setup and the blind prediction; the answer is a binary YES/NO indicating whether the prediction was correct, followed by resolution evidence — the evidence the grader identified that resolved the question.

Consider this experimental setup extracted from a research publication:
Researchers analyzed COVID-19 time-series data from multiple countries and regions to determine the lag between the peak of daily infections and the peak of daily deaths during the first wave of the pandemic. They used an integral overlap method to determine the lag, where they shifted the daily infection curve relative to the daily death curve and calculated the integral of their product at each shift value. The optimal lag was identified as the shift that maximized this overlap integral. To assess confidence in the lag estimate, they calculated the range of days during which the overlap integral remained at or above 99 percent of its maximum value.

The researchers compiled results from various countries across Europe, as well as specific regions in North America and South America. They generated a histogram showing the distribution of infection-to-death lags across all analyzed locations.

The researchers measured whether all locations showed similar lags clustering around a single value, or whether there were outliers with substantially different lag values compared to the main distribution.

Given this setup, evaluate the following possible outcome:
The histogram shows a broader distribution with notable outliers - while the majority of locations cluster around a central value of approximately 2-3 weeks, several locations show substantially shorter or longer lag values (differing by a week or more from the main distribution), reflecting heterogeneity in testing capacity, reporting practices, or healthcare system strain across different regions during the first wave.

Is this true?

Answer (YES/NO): NO